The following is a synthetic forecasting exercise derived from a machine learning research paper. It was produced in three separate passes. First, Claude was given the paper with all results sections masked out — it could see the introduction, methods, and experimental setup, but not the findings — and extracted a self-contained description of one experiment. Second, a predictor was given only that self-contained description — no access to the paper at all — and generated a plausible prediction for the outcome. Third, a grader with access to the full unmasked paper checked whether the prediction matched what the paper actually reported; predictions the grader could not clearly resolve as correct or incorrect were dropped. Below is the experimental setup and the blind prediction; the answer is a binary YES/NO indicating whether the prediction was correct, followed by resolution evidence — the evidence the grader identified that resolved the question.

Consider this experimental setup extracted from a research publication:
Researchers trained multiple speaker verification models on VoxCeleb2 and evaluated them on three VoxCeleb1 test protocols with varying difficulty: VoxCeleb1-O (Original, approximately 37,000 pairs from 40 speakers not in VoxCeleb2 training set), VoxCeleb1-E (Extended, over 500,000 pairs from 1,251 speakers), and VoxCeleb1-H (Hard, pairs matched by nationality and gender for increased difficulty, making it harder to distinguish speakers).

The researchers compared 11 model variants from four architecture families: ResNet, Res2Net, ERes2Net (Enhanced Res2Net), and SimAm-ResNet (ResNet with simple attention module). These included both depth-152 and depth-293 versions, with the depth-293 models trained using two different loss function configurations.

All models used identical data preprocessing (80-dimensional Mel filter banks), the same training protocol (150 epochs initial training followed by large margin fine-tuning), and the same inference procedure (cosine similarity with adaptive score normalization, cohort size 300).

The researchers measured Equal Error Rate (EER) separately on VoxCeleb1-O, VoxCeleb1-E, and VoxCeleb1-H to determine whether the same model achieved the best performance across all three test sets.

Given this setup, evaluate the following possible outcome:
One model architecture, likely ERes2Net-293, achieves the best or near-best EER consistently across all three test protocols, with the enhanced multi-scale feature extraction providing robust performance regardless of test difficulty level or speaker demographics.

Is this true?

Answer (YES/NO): NO